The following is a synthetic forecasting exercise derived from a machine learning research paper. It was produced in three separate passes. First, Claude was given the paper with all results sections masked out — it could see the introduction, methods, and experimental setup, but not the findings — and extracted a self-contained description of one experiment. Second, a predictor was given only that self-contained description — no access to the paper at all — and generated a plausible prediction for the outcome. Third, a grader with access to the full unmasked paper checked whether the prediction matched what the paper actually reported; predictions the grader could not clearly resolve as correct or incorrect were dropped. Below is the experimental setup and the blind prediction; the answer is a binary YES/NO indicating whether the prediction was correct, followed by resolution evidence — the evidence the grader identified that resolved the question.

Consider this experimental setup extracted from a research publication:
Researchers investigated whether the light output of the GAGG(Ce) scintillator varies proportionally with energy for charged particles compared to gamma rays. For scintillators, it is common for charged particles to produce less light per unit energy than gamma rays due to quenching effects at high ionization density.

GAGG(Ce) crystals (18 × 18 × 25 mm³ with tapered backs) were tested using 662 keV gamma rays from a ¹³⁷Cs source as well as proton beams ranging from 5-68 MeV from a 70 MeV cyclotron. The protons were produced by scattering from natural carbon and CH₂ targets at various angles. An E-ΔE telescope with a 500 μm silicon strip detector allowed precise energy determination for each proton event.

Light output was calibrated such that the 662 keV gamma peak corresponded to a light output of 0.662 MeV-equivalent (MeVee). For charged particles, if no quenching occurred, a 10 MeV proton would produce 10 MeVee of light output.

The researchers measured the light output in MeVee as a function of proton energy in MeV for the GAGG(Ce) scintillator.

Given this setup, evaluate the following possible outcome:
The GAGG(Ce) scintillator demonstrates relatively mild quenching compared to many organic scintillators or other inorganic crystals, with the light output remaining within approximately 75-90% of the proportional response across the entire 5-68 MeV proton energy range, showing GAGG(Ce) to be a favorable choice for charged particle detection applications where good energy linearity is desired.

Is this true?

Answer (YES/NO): NO